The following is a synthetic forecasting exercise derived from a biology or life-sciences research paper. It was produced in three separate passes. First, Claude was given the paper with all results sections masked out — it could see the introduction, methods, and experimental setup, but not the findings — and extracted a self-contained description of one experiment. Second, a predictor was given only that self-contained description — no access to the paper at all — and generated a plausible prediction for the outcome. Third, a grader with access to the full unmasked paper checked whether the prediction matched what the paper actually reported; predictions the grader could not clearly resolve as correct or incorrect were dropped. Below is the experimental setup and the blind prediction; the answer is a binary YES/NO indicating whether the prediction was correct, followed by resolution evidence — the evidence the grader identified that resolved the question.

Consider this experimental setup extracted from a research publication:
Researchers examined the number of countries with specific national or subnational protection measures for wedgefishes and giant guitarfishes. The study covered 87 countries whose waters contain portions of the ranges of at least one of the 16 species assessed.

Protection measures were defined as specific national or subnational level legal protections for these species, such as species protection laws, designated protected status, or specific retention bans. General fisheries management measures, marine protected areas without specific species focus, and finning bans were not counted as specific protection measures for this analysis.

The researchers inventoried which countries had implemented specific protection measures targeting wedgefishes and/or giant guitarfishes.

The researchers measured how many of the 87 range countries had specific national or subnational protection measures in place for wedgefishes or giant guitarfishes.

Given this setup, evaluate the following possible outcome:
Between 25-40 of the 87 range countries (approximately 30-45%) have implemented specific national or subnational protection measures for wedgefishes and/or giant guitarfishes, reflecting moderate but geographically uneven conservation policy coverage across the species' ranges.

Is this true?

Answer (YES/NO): NO